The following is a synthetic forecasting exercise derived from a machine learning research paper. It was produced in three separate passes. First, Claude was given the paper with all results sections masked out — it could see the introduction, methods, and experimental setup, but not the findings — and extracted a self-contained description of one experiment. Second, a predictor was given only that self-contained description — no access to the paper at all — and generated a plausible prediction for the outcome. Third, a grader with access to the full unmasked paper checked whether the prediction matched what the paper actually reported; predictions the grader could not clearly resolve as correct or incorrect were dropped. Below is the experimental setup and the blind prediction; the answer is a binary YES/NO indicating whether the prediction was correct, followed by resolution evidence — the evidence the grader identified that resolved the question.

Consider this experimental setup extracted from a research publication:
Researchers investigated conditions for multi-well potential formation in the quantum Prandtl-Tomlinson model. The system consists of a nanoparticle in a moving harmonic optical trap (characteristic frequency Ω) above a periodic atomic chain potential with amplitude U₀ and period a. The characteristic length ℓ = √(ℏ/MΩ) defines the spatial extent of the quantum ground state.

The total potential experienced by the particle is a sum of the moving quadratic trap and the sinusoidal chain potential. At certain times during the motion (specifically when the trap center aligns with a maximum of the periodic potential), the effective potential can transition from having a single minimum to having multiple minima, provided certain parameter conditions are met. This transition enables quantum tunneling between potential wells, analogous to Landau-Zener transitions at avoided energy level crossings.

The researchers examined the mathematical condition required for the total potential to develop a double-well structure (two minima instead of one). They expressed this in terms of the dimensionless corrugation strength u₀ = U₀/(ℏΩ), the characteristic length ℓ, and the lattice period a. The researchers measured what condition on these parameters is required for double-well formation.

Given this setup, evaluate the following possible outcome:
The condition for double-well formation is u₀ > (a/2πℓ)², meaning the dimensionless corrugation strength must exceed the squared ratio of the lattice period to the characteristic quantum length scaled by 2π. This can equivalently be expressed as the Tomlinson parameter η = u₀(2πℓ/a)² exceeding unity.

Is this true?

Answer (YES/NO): NO